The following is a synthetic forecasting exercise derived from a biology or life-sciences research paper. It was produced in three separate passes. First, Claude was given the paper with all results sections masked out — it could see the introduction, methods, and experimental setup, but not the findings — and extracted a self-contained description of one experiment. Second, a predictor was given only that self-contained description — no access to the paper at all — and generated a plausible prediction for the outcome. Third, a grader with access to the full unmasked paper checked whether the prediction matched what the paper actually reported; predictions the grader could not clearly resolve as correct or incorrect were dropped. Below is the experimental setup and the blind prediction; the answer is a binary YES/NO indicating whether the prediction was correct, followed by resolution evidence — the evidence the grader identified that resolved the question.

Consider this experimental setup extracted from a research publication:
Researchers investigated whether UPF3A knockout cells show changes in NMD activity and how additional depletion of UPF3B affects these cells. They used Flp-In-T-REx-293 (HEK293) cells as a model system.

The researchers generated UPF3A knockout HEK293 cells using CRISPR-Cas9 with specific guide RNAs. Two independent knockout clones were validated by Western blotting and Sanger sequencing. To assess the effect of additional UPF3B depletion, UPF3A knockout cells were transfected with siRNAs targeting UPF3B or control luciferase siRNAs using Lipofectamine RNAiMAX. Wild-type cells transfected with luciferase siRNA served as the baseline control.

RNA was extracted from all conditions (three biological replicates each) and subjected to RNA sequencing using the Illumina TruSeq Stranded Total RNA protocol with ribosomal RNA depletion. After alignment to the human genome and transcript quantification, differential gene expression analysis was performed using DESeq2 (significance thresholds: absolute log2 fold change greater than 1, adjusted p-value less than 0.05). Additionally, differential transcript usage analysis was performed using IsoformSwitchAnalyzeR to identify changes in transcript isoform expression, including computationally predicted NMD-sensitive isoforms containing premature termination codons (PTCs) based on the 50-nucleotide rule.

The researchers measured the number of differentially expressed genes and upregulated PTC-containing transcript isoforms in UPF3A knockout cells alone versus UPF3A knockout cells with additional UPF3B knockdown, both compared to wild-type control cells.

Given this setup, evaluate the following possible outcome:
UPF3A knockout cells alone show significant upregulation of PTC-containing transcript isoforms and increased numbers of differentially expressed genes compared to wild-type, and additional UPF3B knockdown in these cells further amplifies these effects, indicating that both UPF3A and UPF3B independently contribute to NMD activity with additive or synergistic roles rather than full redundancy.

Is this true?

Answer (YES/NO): NO